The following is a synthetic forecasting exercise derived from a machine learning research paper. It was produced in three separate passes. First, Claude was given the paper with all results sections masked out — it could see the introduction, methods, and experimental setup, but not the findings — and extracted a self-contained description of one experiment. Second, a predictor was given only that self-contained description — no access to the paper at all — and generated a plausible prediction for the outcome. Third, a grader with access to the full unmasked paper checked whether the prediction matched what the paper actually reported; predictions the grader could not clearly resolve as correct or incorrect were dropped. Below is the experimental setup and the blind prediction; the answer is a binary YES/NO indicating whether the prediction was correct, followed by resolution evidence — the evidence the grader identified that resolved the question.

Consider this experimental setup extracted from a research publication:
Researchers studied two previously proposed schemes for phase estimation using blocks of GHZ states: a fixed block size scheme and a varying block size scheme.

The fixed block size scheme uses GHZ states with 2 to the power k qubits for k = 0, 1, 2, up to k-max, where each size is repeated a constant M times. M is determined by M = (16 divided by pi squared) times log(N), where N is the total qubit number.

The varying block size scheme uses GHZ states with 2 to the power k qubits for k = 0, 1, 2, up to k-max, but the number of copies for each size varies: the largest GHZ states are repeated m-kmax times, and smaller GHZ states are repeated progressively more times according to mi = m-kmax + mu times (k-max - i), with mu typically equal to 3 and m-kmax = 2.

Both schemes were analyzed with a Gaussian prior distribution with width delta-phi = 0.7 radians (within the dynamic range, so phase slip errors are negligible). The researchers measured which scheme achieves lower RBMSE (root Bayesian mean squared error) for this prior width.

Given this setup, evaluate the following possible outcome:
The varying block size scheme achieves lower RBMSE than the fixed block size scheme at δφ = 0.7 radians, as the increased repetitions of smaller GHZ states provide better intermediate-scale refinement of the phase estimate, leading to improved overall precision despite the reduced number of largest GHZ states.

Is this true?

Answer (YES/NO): YES